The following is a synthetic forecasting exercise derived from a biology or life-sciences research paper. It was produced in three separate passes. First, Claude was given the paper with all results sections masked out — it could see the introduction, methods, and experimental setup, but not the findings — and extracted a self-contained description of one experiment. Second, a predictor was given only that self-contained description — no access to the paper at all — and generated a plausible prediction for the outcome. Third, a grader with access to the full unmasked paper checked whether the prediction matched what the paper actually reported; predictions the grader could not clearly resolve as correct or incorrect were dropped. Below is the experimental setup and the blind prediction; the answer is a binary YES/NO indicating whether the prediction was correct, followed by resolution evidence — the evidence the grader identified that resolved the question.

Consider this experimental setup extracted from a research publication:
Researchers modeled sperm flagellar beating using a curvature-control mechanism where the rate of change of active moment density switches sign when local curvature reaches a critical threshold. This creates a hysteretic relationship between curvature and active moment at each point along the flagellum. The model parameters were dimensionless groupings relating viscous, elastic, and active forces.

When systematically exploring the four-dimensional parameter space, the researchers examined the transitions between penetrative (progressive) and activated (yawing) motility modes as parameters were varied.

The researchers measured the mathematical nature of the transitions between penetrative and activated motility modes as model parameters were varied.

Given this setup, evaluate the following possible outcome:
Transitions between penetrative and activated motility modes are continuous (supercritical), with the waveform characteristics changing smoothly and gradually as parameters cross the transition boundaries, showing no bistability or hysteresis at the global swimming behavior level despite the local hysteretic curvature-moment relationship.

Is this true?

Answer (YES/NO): NO